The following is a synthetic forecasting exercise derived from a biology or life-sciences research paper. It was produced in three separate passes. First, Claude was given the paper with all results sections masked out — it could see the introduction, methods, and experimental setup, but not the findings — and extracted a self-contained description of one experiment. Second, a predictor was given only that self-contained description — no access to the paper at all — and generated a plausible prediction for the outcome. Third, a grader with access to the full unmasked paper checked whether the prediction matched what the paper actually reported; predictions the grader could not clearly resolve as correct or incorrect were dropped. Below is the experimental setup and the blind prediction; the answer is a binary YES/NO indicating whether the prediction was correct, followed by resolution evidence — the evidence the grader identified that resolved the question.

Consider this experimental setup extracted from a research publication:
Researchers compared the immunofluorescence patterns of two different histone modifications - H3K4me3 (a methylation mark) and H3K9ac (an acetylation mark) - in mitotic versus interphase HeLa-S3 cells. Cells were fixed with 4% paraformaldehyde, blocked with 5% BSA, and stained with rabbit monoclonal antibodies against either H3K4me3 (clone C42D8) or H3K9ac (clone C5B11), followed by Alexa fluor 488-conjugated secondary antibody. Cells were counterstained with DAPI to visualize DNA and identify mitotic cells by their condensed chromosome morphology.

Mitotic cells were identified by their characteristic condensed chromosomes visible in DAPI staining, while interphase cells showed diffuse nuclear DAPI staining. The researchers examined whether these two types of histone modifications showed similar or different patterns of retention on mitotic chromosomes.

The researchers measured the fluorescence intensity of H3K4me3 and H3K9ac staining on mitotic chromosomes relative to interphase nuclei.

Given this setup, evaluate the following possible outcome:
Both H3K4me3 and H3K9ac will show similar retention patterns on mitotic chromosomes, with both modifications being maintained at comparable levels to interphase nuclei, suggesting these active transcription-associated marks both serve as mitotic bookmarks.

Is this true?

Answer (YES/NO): NO